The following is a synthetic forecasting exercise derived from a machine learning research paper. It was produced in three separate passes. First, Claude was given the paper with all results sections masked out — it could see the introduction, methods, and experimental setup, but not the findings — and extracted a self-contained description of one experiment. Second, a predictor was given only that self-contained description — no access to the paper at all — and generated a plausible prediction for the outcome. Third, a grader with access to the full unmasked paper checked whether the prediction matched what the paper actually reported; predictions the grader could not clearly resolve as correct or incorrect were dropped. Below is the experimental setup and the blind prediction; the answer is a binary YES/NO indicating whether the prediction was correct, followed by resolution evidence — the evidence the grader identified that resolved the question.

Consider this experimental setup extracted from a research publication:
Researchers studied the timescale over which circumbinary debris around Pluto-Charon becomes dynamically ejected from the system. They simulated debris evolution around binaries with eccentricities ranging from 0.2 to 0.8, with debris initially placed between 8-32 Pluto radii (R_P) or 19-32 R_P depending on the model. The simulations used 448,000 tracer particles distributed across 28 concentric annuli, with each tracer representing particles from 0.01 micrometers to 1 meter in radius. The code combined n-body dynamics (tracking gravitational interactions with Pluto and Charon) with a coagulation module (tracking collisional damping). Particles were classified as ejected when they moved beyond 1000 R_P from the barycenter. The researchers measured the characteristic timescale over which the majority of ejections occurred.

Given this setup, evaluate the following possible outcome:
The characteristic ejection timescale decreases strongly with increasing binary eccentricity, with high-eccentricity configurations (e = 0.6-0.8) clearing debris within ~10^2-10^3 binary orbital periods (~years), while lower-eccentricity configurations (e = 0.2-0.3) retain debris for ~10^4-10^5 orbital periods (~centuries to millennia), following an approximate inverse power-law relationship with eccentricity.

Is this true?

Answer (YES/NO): NO